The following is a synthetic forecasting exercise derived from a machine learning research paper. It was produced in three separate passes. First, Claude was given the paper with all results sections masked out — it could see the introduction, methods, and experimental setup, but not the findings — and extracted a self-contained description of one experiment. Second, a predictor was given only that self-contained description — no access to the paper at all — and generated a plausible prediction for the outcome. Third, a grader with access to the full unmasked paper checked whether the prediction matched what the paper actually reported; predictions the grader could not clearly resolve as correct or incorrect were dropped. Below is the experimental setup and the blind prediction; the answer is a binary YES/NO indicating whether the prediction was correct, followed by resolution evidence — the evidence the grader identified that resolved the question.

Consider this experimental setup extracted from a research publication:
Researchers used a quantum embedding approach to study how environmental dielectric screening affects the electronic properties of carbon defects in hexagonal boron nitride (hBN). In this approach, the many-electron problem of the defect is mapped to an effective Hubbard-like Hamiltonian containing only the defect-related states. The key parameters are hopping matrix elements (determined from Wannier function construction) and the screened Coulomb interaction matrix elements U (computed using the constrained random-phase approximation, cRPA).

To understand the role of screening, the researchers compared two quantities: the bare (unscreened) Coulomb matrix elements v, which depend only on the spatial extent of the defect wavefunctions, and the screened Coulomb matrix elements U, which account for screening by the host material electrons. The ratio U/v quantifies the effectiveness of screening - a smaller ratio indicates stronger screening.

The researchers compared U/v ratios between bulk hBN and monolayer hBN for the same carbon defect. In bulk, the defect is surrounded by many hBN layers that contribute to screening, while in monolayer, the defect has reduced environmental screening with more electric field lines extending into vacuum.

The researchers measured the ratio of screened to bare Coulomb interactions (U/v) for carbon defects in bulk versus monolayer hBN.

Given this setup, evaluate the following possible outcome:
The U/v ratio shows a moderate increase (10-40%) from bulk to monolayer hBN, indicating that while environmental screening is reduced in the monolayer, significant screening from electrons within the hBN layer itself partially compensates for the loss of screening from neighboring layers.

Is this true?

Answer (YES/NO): NO